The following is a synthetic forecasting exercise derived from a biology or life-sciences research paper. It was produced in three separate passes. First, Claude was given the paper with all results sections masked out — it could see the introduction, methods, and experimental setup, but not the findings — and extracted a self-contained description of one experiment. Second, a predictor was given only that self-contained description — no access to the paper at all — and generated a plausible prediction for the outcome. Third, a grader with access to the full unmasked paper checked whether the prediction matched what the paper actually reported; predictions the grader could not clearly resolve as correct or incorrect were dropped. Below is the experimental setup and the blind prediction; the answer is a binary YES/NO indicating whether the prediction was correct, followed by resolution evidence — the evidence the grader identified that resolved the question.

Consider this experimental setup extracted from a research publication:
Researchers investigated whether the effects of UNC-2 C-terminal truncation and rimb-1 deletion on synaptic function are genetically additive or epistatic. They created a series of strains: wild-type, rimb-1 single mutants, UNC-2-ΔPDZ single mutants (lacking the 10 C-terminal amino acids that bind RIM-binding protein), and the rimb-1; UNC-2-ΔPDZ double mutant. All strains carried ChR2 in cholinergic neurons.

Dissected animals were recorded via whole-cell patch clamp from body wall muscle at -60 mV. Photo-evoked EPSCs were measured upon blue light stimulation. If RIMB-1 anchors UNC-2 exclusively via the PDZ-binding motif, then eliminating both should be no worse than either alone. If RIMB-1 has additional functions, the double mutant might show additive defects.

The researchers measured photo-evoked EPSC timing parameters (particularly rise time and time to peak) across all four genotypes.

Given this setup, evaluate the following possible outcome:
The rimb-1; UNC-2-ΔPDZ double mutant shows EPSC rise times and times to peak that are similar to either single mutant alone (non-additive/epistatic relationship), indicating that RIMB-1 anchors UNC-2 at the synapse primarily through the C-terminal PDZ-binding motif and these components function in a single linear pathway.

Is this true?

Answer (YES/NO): NO